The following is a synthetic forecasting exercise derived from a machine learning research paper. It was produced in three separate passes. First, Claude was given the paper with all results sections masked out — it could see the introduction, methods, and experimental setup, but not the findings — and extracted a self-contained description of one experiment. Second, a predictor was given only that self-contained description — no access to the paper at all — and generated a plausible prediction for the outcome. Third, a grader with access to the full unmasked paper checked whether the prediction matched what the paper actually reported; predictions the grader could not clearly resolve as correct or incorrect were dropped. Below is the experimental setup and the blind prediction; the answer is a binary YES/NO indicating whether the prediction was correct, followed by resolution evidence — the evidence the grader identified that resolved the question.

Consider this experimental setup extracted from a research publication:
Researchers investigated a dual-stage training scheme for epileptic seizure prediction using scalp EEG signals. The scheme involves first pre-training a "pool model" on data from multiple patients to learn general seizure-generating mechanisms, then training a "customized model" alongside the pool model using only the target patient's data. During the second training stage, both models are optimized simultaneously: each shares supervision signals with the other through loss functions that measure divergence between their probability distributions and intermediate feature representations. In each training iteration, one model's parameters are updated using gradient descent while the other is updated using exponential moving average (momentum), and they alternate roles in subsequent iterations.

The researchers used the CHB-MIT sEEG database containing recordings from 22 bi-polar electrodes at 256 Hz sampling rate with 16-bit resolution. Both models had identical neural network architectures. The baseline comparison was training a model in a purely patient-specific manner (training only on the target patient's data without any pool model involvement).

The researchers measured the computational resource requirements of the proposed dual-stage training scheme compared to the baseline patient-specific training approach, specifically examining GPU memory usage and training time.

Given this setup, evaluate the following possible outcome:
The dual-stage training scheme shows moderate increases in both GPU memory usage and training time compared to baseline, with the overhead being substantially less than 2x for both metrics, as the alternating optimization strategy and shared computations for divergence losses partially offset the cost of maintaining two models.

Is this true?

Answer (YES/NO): NO